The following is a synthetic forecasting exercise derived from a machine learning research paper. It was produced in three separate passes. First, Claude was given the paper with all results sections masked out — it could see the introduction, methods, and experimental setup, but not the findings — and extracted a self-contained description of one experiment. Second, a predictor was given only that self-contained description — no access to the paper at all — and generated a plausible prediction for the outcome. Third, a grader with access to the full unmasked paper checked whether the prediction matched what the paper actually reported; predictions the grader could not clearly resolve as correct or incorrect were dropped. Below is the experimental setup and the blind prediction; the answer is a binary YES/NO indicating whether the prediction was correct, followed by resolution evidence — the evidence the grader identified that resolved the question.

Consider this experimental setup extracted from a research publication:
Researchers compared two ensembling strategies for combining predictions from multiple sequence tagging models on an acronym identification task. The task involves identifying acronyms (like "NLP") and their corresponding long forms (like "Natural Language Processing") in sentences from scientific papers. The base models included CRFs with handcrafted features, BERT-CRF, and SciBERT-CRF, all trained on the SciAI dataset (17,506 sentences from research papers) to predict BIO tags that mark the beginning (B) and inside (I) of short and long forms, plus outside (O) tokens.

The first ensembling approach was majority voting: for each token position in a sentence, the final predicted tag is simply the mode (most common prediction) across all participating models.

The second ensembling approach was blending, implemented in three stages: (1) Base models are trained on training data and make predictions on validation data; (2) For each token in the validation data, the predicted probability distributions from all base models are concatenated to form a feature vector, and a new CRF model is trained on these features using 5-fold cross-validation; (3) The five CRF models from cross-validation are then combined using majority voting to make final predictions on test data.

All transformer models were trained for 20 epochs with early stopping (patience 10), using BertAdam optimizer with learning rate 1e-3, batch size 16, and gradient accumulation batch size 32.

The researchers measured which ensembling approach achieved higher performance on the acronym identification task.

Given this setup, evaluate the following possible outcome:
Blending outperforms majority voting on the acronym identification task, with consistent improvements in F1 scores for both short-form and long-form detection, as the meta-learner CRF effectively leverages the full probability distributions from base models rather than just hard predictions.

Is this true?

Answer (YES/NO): NO